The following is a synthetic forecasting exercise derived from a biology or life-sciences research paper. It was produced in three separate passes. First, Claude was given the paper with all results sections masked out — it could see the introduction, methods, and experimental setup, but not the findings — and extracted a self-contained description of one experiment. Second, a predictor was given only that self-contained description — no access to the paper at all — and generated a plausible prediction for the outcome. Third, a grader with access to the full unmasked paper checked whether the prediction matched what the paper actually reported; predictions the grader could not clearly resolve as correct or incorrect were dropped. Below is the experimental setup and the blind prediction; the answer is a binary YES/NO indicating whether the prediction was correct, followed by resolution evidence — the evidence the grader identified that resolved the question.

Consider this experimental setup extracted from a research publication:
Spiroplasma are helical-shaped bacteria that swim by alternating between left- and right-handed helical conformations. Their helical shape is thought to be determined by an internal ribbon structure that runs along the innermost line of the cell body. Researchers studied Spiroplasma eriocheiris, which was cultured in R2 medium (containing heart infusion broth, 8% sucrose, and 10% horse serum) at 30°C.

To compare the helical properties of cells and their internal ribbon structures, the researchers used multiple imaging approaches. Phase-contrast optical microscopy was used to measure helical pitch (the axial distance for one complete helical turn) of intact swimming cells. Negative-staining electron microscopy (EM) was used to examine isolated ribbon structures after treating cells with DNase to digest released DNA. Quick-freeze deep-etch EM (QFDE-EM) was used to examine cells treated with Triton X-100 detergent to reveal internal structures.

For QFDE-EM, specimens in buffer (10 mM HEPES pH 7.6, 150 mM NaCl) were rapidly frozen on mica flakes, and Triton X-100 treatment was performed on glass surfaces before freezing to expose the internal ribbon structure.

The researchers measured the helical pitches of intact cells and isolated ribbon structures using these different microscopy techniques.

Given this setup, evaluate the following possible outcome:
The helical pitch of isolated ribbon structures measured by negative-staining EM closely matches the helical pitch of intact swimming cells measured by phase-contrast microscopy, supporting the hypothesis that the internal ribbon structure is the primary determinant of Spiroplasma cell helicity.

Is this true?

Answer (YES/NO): YES